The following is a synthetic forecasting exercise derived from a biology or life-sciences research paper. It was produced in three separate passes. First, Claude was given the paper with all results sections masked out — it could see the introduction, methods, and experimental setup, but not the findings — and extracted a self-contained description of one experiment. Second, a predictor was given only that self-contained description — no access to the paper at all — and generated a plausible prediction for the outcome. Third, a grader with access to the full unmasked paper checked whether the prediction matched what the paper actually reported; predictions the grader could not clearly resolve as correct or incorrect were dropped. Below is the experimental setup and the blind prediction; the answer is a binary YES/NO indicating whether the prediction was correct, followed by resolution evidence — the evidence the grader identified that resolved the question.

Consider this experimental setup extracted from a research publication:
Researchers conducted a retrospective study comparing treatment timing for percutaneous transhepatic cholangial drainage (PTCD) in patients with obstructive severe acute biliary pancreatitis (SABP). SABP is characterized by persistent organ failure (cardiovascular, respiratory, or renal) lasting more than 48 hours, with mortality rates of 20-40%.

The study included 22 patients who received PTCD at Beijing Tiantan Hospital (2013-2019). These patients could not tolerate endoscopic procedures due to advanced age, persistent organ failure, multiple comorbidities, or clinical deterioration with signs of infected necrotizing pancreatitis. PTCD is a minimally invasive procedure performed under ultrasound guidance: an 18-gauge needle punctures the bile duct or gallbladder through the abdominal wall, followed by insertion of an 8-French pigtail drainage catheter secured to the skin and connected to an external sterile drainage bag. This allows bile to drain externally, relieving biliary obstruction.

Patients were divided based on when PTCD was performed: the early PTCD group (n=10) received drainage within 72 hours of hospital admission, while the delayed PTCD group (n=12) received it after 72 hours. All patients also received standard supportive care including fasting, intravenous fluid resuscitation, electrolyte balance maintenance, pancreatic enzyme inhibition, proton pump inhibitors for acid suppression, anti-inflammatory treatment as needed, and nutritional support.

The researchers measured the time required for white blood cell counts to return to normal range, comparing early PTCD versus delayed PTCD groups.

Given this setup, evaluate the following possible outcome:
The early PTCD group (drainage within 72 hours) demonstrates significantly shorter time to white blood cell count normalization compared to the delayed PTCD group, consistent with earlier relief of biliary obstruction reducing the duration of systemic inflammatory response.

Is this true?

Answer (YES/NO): YES